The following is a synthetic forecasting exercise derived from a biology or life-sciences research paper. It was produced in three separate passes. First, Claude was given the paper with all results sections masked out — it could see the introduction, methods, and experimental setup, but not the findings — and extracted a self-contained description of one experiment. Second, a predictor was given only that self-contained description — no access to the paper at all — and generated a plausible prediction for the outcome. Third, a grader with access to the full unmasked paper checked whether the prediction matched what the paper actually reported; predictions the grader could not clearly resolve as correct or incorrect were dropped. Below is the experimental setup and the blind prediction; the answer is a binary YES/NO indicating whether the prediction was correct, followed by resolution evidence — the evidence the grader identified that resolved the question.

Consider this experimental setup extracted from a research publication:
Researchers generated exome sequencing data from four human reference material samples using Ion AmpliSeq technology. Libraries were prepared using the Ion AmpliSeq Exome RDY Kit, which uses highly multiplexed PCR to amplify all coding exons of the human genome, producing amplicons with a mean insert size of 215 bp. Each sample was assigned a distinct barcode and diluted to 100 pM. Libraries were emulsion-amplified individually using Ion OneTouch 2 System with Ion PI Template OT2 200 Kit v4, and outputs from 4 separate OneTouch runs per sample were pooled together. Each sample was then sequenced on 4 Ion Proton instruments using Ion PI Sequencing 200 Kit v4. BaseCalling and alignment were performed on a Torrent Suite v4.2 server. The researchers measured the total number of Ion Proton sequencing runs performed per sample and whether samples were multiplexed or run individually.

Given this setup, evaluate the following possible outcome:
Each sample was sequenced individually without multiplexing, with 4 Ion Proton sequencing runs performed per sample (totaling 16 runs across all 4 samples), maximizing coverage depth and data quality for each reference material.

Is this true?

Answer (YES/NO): YES